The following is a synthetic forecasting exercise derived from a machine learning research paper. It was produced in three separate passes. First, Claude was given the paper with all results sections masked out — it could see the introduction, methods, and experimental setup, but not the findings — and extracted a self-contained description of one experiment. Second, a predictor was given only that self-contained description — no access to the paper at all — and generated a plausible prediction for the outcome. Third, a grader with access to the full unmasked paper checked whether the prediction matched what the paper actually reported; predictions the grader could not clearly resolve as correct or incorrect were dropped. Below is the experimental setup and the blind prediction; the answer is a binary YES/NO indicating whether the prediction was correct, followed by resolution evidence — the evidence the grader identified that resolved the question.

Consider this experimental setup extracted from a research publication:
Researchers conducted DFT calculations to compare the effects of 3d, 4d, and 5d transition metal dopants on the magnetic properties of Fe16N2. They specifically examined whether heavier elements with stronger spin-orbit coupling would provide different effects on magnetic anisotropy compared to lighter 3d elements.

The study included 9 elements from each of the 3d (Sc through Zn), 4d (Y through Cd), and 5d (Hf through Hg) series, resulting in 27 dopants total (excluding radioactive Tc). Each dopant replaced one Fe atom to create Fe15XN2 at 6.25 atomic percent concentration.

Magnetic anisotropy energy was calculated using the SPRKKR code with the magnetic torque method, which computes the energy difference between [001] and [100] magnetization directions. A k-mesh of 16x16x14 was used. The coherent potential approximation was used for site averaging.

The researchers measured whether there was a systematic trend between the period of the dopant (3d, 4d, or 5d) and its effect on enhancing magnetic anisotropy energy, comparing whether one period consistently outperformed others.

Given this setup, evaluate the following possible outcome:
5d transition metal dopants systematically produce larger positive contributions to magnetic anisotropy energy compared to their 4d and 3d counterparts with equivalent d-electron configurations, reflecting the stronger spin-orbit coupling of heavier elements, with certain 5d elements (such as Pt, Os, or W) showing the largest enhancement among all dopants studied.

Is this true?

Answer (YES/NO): NO